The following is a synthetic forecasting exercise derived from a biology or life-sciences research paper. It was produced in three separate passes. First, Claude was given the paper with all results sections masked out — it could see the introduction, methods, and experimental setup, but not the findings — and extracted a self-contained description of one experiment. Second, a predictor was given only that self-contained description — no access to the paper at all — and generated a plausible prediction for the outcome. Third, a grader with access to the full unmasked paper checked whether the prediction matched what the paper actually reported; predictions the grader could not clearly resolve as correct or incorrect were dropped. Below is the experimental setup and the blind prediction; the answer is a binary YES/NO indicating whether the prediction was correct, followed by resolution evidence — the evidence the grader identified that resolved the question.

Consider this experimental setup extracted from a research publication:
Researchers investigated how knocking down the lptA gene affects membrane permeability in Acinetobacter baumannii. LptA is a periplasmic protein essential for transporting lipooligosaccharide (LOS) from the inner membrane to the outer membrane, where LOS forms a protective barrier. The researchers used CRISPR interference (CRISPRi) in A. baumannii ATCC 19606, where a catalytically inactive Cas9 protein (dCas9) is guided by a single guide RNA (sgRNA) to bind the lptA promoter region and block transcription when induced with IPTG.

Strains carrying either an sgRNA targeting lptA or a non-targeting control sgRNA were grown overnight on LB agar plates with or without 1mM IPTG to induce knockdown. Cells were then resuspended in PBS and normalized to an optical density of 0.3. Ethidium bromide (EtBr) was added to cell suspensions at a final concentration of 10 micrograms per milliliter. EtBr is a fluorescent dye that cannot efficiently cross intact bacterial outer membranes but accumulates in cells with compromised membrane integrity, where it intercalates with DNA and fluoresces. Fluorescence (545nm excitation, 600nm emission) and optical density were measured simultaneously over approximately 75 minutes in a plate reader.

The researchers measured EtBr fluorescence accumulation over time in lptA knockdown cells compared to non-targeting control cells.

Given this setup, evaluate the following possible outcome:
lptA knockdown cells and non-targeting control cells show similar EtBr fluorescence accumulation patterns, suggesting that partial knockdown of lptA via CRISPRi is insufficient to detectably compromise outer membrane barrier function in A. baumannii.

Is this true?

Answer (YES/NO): NO